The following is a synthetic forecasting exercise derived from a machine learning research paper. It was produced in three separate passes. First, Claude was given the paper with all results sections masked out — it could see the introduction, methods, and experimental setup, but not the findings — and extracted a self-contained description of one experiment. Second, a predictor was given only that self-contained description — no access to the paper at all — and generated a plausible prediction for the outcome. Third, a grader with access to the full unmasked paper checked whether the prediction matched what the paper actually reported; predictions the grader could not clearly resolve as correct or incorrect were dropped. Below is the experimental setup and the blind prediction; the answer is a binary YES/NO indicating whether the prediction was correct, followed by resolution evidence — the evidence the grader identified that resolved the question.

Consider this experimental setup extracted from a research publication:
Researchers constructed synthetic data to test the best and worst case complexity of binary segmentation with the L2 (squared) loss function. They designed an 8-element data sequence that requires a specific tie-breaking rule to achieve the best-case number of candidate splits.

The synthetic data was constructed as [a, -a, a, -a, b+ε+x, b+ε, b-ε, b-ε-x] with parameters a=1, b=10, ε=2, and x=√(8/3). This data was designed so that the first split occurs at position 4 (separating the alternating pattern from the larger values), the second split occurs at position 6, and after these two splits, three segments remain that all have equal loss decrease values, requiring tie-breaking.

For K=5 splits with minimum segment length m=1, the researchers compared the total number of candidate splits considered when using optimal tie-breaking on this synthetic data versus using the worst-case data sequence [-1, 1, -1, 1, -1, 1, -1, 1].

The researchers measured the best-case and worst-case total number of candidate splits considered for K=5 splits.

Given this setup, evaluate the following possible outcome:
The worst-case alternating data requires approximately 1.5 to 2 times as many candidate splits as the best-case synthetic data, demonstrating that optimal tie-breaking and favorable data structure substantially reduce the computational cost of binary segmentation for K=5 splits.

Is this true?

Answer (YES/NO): YES